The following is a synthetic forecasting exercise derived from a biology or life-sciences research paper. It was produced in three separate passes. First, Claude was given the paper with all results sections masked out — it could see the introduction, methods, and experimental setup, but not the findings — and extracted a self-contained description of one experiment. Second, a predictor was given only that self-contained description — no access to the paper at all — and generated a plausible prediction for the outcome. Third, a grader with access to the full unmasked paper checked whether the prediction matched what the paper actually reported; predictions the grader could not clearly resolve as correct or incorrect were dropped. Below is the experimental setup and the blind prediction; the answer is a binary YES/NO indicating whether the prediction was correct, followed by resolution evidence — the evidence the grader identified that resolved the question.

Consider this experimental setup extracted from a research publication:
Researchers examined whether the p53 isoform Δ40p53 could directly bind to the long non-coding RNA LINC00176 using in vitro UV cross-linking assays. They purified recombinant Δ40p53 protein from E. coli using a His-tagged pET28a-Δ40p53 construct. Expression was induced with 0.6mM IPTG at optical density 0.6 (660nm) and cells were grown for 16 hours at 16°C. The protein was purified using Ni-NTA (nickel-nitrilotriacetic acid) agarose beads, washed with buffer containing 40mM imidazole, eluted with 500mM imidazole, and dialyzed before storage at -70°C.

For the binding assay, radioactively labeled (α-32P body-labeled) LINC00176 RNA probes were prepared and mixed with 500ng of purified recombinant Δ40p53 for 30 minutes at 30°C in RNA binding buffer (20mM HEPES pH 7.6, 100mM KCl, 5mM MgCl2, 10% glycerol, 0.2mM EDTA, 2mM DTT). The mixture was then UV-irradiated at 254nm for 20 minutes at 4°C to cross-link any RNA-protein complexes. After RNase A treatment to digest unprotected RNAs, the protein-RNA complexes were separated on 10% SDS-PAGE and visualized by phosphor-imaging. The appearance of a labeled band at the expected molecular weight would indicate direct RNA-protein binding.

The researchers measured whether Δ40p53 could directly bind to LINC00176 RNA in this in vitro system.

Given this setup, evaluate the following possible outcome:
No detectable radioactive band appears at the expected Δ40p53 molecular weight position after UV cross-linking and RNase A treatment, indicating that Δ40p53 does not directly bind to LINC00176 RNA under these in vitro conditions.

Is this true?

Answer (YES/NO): NO